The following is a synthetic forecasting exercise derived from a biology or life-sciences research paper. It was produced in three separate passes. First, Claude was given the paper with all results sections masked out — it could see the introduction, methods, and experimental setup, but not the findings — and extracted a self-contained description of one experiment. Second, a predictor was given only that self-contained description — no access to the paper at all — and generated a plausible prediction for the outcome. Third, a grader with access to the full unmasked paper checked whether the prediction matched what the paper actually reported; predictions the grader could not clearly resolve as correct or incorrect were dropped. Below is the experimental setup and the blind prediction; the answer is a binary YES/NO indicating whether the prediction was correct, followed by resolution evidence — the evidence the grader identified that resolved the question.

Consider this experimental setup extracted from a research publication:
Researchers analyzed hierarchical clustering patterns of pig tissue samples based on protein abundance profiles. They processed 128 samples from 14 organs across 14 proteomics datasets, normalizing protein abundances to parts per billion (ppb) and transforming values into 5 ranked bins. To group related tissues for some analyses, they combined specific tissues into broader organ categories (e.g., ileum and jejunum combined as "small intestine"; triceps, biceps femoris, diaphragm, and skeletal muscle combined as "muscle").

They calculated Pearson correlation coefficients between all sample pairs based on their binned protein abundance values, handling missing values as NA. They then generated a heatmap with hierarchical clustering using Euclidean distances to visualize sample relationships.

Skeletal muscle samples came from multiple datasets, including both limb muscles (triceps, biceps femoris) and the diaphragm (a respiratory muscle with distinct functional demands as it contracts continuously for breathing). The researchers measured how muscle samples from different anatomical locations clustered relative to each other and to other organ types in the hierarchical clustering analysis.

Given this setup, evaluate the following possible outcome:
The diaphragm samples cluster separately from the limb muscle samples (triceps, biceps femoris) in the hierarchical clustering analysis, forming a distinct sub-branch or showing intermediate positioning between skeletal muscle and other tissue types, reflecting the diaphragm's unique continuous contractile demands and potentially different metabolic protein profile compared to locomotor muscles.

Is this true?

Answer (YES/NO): NO